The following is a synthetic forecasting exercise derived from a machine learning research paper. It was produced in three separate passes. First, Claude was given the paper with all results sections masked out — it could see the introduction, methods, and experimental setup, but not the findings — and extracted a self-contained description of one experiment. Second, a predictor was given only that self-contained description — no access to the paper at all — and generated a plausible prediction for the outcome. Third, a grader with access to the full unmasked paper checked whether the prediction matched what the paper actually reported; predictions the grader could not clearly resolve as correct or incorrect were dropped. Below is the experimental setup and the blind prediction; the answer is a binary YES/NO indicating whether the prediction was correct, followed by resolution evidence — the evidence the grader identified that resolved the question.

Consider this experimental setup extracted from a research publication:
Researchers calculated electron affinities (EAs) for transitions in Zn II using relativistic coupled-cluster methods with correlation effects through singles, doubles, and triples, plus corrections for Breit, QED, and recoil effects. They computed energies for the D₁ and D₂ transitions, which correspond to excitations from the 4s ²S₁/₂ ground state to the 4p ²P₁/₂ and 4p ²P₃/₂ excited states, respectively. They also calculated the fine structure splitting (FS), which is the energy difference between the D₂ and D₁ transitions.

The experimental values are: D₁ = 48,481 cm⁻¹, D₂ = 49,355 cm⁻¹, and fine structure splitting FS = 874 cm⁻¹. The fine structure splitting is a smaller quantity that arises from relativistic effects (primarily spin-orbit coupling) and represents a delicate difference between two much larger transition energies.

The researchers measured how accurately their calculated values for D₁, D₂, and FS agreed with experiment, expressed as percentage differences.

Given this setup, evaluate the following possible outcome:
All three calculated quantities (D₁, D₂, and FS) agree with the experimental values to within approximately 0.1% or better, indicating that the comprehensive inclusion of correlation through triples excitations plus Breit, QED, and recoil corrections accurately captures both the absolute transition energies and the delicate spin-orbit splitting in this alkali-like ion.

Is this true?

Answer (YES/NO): NO